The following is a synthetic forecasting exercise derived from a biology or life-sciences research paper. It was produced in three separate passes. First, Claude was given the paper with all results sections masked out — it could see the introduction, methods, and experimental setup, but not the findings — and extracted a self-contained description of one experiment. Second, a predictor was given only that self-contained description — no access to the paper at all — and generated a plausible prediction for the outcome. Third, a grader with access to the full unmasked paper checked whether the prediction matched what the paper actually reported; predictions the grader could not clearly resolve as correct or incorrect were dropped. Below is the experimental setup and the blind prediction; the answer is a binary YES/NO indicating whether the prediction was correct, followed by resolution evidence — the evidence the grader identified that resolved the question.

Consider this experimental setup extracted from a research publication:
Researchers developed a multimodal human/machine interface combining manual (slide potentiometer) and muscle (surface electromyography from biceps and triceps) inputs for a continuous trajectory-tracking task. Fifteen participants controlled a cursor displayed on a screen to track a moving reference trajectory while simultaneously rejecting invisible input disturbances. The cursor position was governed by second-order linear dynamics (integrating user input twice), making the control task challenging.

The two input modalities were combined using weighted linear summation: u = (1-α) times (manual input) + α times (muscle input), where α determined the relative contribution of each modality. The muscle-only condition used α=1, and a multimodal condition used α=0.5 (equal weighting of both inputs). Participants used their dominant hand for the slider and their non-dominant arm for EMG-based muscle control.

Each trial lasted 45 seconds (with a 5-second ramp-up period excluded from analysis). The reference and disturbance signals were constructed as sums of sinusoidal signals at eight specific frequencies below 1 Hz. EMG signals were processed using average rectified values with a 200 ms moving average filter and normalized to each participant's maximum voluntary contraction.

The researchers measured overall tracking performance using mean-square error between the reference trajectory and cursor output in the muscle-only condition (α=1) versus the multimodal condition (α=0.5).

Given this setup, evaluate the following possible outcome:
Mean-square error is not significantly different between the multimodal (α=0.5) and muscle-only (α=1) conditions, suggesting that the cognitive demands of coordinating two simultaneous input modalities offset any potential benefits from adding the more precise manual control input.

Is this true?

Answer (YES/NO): YES